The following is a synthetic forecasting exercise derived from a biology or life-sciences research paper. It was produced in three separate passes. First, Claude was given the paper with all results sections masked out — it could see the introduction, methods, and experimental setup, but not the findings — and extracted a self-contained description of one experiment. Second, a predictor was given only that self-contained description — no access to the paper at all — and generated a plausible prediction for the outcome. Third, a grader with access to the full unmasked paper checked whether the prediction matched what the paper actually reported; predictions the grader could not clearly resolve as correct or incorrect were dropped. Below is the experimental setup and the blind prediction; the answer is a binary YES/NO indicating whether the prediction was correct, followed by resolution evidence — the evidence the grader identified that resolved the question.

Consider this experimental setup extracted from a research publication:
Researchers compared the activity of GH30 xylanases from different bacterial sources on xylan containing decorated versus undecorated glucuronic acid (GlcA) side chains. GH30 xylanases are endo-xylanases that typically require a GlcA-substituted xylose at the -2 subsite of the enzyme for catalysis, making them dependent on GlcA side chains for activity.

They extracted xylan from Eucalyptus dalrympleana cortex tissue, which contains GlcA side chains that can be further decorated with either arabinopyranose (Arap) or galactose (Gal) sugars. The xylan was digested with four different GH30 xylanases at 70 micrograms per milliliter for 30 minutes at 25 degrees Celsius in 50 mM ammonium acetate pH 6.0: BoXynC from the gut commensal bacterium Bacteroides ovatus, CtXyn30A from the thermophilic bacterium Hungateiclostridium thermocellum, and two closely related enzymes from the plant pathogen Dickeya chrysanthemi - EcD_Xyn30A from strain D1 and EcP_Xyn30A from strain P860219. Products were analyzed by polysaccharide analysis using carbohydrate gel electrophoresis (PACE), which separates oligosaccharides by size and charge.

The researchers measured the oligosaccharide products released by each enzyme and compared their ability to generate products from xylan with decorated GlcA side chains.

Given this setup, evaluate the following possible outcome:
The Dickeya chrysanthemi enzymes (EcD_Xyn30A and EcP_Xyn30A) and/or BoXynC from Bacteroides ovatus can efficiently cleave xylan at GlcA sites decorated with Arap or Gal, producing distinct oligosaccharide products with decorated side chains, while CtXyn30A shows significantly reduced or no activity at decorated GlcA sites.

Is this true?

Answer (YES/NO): NO